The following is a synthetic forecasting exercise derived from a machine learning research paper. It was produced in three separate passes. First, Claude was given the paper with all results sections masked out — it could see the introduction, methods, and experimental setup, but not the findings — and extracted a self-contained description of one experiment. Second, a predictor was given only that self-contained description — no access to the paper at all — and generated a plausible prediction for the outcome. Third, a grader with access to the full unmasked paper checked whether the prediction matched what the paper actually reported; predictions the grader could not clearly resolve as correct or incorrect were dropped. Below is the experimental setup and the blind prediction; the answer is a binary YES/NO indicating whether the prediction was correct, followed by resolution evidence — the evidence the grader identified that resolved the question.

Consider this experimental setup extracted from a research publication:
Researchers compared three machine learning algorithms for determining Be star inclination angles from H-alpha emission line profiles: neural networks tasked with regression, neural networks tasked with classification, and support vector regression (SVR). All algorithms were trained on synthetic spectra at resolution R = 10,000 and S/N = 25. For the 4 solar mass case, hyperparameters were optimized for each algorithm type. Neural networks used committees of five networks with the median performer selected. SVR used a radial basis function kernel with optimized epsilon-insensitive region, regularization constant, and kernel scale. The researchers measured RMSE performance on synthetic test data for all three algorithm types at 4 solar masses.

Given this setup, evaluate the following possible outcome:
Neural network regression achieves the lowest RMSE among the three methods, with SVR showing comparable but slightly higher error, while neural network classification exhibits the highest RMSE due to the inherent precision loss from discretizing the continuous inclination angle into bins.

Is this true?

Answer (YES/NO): YES